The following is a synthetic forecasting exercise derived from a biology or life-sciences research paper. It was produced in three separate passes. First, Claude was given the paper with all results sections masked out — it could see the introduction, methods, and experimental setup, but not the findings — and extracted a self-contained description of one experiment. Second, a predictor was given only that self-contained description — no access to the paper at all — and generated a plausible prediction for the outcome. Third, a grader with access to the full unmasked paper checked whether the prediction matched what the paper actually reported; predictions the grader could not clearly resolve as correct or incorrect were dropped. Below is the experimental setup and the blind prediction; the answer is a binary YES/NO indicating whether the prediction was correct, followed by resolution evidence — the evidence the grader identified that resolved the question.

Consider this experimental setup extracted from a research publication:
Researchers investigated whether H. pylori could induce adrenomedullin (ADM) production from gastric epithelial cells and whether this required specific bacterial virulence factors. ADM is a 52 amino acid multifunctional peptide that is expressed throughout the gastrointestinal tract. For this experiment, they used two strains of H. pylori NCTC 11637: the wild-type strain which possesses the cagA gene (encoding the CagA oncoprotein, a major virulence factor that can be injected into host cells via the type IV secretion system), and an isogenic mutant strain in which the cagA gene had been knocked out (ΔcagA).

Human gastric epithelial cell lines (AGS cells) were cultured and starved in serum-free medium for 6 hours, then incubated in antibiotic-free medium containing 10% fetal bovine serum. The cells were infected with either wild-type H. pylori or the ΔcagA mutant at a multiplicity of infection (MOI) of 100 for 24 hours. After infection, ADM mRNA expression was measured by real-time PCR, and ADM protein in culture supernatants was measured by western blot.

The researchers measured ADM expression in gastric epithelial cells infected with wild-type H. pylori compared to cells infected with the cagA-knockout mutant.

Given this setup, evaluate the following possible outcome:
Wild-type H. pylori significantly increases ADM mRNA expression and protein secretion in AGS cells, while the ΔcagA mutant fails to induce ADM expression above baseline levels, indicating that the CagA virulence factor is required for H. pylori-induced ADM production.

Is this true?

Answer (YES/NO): YES